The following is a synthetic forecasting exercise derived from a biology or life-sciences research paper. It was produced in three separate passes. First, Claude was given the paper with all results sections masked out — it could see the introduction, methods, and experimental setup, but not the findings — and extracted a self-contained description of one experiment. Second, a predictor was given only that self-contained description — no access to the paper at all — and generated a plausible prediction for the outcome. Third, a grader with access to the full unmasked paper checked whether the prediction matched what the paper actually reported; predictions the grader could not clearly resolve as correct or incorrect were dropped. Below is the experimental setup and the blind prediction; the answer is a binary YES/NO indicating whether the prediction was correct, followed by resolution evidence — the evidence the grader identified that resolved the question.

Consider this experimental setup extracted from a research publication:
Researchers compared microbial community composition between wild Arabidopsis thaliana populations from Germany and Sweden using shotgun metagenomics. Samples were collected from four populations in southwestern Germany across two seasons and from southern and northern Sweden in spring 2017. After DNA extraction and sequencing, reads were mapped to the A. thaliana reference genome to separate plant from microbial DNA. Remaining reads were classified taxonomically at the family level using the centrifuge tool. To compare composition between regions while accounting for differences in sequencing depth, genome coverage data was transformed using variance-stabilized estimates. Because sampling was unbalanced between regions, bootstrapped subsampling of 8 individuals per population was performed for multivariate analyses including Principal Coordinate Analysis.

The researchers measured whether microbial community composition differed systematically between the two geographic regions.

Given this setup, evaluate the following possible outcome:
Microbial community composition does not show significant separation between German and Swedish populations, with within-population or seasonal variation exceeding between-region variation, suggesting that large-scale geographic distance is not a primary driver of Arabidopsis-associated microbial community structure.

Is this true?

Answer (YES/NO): NO